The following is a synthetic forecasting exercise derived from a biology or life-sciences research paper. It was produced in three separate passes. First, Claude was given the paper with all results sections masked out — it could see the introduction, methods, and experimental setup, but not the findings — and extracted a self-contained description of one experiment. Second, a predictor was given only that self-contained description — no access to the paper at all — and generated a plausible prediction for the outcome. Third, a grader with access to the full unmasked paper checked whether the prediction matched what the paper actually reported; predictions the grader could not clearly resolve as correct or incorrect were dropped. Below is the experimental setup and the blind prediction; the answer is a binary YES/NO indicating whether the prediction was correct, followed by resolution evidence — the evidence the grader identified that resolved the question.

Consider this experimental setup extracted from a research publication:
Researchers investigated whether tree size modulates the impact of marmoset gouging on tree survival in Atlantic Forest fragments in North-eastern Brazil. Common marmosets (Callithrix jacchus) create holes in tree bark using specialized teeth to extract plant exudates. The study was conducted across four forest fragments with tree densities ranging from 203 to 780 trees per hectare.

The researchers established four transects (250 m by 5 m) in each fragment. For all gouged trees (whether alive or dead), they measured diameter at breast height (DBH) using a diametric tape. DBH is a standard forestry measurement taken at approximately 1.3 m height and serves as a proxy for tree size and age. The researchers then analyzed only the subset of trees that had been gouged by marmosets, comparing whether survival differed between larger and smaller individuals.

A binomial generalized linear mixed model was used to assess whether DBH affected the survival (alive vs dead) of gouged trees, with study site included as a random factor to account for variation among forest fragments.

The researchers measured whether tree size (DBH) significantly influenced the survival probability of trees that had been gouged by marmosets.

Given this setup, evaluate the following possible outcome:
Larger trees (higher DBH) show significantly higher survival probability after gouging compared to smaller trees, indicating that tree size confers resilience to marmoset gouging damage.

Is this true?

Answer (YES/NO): YES